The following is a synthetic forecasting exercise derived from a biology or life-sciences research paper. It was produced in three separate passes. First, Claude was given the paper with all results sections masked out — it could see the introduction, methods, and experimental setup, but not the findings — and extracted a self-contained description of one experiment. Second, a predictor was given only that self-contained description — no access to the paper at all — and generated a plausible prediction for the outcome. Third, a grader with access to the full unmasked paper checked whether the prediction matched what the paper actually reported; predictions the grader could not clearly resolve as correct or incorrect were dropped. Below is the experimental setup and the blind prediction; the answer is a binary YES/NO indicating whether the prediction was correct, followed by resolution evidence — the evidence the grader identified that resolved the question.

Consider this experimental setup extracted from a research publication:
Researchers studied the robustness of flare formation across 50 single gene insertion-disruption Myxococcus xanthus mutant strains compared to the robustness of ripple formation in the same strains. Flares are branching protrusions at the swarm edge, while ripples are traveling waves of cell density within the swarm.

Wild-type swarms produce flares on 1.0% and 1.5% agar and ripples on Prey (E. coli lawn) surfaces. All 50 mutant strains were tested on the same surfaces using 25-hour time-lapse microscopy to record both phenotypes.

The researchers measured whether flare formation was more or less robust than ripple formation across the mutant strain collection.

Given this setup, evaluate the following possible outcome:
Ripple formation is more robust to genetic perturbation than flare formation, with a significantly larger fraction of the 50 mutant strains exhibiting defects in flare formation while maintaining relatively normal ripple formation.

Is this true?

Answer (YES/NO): YES